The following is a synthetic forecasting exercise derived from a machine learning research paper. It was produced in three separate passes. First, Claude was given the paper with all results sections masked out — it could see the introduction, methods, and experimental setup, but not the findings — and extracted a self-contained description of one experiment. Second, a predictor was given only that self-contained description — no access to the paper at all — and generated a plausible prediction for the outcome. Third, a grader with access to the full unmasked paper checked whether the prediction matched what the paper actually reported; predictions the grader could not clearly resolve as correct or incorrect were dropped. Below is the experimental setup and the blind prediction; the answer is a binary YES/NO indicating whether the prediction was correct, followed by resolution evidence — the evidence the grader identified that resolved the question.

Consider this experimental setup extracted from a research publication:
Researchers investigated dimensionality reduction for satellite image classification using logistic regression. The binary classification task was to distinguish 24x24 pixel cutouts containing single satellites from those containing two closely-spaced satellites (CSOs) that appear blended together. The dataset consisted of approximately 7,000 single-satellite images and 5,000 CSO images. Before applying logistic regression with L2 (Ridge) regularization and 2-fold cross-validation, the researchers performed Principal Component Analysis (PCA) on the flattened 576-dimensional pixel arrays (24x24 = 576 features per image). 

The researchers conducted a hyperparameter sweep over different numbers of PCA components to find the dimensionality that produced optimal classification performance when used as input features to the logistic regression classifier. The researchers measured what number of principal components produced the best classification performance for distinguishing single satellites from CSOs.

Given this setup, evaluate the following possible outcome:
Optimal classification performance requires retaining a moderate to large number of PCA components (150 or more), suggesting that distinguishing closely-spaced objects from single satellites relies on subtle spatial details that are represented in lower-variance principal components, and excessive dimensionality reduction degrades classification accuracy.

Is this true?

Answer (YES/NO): NO